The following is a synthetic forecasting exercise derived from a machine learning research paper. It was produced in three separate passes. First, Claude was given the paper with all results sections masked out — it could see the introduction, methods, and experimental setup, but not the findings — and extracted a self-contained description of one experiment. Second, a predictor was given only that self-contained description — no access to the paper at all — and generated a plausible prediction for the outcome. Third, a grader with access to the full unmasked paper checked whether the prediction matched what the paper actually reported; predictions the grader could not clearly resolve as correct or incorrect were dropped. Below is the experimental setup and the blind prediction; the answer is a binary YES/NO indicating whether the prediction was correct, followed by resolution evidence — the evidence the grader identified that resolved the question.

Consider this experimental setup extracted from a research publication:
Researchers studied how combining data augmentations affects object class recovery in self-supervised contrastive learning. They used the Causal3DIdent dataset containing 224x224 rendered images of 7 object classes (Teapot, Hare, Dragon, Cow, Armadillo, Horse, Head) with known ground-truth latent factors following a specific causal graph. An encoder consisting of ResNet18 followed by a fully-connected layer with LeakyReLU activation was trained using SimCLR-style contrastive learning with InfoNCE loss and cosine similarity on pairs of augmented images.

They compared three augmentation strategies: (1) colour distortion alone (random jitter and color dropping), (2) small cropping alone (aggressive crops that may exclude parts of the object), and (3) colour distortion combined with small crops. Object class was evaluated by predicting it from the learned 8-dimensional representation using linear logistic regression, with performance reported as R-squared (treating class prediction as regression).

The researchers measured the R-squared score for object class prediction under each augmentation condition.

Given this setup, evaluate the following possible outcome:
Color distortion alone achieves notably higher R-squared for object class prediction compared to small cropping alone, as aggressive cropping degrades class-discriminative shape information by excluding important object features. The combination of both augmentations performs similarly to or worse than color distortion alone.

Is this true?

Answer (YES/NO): NO